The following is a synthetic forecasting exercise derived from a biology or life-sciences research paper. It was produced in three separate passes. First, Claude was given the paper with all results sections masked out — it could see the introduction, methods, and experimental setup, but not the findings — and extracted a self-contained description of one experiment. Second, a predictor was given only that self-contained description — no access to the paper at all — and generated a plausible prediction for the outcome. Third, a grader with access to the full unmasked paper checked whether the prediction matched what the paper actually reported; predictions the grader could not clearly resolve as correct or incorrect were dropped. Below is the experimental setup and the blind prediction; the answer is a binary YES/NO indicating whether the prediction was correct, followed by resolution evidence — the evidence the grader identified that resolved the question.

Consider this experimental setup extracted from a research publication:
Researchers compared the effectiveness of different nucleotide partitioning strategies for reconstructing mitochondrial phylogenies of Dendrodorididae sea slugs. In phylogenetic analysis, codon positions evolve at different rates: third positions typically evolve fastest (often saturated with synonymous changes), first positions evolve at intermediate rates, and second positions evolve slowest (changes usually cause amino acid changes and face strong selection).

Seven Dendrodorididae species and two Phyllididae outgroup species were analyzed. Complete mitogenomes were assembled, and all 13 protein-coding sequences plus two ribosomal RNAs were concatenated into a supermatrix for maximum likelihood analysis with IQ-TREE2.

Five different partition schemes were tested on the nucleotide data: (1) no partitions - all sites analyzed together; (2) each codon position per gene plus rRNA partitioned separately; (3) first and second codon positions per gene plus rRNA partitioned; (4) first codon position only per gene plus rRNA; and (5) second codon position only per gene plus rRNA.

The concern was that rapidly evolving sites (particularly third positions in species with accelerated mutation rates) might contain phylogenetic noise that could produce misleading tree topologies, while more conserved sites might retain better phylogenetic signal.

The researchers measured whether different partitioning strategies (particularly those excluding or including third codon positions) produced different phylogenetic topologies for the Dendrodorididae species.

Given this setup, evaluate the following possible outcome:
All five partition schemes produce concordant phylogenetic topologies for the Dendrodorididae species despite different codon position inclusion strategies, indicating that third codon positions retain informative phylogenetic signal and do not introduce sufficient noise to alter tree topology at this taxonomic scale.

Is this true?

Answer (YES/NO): NO